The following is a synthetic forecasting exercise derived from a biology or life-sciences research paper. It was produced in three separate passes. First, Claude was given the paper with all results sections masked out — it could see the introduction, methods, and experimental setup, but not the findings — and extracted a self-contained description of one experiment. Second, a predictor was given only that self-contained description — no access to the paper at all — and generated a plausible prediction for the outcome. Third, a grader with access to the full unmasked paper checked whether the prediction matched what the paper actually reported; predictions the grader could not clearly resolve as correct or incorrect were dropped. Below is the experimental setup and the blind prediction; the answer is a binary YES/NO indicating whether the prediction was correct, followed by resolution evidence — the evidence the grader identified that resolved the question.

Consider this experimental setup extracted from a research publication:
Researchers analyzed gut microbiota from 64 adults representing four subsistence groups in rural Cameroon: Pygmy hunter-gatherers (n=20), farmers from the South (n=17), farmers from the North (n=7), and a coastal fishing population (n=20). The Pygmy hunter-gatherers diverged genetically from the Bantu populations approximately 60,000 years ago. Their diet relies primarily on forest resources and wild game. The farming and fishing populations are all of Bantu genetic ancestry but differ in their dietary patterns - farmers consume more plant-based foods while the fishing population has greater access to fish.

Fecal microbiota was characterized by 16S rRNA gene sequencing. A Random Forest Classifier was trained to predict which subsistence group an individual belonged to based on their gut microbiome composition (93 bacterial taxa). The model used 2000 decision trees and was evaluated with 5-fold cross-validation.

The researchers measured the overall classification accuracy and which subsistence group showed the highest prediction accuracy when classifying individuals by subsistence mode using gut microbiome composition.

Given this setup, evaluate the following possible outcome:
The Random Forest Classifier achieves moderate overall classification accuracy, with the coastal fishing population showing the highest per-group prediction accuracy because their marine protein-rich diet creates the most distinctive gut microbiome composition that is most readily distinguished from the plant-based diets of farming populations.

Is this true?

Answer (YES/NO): NO